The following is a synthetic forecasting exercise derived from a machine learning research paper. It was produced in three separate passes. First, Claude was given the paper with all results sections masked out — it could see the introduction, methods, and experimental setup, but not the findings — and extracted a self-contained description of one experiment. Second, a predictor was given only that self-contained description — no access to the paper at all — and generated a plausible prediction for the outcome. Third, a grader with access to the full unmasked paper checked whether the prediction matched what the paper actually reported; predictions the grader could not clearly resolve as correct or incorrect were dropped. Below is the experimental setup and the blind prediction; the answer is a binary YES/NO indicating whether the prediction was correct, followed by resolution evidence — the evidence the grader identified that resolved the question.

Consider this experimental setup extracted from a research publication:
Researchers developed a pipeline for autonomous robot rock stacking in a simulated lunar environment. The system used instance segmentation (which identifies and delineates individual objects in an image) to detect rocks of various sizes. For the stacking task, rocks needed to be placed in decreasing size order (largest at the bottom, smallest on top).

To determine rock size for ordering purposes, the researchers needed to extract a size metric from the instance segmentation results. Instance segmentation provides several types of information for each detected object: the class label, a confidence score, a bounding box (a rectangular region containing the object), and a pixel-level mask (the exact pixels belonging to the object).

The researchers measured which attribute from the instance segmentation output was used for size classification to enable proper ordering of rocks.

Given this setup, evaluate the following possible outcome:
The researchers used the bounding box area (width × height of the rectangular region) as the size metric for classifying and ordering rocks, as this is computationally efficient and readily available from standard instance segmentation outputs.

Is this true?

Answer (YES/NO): NO